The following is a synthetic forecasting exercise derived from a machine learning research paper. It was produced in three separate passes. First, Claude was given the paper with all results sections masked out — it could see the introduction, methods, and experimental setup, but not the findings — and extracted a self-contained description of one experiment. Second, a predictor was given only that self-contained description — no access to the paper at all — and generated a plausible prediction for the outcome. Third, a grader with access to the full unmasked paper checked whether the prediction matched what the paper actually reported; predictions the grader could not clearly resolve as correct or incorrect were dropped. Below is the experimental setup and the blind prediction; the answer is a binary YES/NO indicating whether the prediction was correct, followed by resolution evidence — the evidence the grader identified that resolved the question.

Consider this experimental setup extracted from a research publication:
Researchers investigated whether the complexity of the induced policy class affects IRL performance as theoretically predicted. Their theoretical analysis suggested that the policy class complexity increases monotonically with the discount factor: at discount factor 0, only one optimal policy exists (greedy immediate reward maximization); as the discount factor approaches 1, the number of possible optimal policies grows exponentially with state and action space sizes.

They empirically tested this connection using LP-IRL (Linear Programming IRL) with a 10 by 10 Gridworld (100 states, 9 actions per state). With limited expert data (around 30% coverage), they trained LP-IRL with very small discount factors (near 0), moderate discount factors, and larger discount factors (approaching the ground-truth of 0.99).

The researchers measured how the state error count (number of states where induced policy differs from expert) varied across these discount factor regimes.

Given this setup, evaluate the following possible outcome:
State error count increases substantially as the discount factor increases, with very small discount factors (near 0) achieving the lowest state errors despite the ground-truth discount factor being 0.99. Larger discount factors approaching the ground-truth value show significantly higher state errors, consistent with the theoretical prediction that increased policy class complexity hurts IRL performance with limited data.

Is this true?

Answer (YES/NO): NO